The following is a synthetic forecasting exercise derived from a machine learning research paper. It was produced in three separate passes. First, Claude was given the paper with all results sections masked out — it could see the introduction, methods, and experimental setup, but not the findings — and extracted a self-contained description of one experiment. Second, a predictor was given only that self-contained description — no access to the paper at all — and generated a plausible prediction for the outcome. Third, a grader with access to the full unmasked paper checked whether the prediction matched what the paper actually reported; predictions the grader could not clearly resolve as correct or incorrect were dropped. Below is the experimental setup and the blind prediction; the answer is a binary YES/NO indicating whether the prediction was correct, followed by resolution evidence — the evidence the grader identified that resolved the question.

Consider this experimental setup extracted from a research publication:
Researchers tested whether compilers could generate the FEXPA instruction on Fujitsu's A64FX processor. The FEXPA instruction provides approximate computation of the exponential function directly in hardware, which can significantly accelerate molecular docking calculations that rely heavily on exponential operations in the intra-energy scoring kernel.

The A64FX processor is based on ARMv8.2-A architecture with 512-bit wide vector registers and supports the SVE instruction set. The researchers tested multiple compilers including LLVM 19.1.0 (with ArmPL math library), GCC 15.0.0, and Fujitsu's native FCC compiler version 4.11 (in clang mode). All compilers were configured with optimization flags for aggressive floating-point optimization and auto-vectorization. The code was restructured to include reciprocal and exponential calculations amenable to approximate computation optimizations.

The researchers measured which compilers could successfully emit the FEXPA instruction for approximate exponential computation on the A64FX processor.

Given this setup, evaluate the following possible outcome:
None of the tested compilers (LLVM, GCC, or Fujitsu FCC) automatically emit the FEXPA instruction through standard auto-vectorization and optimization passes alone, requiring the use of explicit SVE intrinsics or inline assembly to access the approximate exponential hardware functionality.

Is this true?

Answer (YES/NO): NO